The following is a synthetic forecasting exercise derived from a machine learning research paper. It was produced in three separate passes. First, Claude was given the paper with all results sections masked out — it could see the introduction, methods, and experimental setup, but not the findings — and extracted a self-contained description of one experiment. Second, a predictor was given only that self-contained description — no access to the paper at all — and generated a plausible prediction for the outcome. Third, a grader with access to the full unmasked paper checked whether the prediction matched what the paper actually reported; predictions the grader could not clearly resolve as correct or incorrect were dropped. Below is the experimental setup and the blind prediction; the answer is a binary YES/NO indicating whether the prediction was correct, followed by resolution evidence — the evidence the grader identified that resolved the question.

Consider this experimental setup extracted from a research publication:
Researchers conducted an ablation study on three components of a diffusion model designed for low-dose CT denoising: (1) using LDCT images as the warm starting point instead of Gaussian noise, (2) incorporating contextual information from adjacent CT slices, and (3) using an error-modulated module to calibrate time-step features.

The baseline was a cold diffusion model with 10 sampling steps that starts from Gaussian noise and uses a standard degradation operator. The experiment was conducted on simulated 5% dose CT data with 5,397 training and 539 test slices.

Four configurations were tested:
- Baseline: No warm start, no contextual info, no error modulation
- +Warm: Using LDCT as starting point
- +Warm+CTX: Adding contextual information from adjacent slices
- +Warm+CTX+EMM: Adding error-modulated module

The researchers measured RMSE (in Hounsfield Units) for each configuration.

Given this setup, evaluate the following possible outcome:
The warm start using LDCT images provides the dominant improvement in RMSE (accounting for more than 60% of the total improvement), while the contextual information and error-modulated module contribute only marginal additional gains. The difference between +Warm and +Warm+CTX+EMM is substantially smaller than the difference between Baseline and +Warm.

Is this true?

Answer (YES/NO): NO